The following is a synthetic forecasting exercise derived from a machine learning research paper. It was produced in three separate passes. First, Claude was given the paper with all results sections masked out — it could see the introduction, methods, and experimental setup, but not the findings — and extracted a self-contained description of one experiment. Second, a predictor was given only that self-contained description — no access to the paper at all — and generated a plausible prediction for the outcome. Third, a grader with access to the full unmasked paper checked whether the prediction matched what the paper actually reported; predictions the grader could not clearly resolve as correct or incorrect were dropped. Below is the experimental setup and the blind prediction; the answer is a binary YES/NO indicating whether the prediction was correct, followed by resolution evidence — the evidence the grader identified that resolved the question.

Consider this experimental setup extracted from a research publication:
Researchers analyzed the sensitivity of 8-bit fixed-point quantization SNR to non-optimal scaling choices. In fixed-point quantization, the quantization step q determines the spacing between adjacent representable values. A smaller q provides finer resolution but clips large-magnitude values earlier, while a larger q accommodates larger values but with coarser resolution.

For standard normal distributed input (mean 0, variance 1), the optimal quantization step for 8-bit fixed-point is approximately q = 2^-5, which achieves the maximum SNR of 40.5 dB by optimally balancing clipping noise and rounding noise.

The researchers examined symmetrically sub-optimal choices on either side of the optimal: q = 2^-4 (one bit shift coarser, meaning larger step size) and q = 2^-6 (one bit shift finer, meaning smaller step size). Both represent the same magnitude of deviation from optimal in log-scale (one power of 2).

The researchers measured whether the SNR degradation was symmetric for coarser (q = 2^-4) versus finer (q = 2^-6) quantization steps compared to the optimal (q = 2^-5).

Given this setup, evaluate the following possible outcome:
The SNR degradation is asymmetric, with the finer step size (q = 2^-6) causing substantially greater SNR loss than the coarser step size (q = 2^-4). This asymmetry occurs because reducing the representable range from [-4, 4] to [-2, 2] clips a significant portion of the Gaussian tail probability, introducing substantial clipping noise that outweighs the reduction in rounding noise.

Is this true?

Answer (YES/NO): YES